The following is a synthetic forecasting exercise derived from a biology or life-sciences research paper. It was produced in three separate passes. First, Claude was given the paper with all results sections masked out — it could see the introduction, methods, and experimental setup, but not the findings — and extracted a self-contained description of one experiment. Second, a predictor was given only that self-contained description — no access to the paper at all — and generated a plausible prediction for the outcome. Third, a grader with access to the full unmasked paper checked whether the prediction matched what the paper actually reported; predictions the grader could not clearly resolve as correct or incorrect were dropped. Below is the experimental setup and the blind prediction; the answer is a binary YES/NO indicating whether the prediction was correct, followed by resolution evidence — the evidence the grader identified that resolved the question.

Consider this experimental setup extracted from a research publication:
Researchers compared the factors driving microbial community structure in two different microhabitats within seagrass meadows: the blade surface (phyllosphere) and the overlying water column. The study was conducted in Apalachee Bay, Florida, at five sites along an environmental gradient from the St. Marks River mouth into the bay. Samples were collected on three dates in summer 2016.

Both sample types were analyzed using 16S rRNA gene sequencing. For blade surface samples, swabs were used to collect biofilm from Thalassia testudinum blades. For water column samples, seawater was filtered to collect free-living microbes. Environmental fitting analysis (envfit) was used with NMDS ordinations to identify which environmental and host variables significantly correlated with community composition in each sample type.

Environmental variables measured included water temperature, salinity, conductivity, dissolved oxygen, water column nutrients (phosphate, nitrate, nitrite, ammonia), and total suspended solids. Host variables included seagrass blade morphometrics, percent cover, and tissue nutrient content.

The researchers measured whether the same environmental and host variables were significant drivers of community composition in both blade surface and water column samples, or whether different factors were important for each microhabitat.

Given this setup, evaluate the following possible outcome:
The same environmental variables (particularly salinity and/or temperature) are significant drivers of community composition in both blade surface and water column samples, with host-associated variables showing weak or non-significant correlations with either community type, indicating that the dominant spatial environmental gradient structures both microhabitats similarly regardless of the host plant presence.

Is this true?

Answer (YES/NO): NO